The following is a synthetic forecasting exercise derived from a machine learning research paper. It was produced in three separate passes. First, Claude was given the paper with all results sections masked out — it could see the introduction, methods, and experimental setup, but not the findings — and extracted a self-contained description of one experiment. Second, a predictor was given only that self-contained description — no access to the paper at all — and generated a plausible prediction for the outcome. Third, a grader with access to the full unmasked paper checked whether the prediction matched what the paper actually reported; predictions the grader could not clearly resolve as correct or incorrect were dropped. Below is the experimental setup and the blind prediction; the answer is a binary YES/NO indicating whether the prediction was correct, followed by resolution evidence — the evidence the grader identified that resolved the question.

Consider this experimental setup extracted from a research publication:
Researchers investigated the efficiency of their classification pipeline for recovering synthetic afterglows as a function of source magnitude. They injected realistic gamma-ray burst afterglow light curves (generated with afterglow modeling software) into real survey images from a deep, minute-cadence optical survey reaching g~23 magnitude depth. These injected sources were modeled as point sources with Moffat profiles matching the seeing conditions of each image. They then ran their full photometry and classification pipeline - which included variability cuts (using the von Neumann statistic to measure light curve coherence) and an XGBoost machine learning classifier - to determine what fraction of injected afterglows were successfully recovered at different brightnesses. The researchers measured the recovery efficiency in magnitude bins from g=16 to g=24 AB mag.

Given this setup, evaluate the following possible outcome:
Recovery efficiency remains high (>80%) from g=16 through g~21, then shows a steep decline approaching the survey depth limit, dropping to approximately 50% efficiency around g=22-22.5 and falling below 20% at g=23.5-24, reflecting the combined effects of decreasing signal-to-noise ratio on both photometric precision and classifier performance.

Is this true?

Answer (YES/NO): NO